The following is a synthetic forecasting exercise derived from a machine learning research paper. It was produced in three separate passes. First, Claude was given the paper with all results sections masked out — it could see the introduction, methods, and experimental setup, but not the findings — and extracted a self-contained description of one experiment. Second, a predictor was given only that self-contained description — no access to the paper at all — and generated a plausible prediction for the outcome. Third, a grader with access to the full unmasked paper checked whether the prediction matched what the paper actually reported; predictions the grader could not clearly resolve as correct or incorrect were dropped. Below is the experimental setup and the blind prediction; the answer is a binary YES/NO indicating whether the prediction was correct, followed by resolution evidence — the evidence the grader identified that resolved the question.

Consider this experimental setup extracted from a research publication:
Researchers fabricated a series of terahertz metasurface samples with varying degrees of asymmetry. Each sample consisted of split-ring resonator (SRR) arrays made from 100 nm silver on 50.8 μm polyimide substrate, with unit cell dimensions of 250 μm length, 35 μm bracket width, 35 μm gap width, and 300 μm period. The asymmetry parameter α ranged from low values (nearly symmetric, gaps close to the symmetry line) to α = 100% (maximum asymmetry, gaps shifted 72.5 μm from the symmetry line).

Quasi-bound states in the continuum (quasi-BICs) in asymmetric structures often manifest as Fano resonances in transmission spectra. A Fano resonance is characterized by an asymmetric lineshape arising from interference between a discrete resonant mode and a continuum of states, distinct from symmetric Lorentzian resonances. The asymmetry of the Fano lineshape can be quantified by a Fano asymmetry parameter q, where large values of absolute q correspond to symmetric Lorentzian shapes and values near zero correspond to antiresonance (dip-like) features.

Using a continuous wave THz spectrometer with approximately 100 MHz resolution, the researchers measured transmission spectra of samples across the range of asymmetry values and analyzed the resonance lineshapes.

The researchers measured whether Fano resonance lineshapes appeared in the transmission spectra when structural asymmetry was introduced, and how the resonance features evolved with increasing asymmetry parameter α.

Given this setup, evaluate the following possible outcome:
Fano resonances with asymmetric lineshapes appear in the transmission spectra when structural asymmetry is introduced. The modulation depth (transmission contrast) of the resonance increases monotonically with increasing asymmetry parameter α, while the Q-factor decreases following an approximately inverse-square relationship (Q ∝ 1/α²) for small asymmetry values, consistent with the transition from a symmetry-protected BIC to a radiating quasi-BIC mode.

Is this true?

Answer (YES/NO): NO